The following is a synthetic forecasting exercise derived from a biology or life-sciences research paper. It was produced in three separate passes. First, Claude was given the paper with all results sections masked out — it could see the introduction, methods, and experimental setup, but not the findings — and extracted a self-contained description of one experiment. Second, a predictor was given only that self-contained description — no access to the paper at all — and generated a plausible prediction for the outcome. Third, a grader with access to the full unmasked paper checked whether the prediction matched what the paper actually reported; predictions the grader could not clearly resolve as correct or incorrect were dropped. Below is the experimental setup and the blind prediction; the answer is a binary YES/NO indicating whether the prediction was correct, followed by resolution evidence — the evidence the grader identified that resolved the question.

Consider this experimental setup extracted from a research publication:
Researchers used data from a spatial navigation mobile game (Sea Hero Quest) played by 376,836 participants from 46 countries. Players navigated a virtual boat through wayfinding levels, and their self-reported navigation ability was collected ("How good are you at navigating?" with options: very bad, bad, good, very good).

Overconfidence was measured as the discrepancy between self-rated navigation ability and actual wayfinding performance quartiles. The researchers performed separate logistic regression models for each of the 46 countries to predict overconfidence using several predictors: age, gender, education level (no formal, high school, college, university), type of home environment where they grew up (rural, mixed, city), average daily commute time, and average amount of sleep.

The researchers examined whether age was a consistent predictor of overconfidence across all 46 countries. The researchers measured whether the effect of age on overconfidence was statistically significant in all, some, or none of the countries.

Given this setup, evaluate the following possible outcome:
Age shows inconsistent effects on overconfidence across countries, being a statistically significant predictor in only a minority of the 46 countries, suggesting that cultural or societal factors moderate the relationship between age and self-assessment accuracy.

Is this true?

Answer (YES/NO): NO